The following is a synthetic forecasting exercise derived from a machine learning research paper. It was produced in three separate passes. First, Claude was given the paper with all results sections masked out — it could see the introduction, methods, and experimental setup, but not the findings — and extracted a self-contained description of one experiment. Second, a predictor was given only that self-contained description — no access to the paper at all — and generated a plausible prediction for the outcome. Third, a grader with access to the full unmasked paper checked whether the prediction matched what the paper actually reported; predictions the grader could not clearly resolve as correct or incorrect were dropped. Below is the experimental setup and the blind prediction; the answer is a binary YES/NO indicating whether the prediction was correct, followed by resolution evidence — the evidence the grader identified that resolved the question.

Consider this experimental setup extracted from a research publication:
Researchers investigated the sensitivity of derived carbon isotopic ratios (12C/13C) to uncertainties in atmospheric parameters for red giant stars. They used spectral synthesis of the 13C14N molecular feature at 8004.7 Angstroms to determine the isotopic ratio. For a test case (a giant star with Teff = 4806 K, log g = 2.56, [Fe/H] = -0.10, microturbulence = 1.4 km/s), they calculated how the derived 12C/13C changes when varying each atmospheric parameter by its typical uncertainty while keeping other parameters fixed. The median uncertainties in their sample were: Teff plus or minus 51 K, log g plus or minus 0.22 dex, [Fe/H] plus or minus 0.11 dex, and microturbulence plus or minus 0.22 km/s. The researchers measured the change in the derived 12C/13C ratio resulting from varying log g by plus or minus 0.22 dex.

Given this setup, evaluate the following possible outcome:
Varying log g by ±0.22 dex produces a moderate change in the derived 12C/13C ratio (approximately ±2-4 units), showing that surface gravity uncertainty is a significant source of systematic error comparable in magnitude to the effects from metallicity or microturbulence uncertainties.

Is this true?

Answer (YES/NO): NO